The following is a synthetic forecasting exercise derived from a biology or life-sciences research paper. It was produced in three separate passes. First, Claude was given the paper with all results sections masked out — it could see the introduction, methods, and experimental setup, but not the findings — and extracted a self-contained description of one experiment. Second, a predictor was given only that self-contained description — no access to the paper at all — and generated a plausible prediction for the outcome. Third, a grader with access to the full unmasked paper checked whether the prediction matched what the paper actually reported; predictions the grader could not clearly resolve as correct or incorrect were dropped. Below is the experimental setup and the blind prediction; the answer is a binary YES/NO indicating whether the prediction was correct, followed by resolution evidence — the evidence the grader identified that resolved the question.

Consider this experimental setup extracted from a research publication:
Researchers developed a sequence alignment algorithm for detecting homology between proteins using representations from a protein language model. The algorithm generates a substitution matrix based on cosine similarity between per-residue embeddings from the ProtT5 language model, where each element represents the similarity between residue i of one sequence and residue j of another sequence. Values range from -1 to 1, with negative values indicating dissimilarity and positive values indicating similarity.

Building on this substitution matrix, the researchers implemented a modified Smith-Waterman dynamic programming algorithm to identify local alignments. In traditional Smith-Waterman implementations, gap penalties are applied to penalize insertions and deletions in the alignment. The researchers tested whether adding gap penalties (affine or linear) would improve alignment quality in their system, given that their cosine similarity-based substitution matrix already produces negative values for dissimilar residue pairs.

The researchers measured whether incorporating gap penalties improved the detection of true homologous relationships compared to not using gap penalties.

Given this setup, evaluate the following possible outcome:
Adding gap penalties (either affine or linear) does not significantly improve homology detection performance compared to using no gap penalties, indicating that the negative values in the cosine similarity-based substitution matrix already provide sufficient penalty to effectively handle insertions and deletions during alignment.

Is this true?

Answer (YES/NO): YES